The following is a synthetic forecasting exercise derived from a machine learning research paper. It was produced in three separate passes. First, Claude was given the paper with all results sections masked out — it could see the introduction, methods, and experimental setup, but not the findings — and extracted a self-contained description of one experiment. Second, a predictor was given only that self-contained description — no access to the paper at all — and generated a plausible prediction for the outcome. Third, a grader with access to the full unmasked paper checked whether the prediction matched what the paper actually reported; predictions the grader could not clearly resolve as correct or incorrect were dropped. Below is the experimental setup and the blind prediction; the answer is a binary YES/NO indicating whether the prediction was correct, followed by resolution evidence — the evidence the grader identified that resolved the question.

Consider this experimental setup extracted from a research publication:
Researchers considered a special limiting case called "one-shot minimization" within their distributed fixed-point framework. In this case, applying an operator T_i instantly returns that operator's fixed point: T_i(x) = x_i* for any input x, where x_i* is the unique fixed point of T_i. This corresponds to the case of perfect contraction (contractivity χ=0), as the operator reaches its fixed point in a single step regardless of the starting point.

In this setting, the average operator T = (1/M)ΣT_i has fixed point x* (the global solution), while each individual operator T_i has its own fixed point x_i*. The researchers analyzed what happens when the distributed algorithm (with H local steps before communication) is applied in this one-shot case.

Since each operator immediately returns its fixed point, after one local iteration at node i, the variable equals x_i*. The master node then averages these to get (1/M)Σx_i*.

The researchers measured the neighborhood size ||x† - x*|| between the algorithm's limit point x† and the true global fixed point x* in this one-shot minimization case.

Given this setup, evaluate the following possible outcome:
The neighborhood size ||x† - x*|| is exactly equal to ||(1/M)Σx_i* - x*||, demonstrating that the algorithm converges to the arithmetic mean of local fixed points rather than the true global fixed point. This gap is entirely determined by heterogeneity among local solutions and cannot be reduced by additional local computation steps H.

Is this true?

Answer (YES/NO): NO